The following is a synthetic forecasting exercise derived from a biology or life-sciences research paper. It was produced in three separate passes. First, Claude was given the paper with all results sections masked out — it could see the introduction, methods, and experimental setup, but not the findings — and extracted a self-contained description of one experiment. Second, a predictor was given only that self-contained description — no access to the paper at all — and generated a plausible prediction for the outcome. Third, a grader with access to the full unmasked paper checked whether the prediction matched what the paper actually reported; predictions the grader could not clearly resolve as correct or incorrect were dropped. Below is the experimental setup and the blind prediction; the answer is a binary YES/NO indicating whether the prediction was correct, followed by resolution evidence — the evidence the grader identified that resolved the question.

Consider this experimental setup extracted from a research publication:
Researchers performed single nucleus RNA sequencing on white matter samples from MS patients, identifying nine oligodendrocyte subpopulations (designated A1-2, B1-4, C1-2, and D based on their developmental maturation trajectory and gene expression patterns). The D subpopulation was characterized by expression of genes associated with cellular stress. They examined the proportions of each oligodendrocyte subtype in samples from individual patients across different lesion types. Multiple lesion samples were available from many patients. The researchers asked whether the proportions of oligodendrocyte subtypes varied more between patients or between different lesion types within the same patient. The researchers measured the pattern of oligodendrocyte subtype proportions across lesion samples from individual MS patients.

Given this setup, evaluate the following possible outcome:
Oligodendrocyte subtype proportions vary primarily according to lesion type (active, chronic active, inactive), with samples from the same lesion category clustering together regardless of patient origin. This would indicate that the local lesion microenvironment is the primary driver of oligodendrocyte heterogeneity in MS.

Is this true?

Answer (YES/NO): NO